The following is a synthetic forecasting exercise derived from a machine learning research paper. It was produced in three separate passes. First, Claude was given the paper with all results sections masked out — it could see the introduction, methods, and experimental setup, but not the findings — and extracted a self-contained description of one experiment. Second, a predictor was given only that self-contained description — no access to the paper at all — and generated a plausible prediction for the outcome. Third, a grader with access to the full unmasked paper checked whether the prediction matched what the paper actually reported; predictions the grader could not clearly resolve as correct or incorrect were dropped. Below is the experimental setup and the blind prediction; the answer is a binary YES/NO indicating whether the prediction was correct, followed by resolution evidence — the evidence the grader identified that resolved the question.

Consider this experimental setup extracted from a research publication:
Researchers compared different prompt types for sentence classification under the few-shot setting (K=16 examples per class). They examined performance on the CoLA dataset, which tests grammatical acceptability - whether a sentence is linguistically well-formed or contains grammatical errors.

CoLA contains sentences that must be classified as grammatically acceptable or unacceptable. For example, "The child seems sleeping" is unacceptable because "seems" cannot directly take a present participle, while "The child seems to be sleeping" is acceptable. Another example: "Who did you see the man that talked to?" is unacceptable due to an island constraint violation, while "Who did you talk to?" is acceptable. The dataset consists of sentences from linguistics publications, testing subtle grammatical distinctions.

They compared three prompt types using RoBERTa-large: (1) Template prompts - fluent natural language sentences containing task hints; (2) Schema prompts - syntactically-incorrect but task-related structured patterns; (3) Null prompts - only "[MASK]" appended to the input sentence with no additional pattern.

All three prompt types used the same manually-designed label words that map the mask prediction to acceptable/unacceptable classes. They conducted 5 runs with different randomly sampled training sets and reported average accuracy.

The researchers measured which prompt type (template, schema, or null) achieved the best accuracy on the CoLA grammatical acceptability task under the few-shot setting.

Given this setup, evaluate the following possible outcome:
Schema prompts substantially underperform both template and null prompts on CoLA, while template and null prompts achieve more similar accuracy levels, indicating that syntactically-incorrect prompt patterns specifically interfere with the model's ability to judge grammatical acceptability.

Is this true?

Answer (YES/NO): NO